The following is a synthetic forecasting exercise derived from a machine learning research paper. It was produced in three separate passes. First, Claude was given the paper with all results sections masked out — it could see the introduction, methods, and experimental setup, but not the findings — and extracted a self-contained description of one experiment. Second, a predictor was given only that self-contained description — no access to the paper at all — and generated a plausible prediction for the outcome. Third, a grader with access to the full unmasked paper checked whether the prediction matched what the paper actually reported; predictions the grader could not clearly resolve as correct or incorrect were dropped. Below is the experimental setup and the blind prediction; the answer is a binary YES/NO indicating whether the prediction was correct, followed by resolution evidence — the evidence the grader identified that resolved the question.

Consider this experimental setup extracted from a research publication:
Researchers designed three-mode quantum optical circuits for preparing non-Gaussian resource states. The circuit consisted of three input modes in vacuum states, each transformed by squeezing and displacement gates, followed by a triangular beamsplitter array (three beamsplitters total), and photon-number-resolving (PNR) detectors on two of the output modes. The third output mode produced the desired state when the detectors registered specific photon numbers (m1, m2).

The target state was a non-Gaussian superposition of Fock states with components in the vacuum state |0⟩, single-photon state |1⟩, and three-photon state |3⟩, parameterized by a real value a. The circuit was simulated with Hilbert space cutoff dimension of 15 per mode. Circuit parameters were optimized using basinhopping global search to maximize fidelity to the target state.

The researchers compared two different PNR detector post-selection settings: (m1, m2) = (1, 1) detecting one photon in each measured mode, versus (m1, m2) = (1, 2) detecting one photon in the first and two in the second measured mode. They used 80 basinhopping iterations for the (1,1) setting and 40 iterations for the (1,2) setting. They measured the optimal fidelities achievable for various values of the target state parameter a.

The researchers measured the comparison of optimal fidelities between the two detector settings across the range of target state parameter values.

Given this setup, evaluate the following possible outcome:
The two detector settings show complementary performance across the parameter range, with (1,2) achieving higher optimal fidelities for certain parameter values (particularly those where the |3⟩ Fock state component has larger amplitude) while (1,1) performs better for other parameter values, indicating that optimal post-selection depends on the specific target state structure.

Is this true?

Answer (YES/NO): NO